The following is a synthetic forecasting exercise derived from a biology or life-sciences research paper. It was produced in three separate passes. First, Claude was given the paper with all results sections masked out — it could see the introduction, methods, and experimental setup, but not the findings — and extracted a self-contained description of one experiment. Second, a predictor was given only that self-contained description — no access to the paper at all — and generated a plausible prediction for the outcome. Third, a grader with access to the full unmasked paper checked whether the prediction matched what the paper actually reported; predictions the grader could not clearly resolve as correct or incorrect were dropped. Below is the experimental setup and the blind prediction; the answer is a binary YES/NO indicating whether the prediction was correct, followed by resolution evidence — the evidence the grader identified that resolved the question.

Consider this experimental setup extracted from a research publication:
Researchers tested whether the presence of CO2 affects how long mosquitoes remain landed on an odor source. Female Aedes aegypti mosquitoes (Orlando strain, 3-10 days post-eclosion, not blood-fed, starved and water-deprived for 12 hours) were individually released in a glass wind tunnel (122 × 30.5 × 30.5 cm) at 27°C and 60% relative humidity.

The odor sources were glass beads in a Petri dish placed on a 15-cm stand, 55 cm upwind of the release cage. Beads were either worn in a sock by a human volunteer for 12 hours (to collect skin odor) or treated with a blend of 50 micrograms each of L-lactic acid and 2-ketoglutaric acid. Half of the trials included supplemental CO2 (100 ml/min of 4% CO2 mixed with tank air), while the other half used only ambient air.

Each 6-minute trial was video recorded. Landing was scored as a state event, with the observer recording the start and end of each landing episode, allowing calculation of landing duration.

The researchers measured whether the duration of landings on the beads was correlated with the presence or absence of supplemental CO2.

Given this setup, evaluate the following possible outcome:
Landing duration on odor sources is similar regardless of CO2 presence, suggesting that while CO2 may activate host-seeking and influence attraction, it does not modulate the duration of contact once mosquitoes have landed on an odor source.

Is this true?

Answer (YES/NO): YES